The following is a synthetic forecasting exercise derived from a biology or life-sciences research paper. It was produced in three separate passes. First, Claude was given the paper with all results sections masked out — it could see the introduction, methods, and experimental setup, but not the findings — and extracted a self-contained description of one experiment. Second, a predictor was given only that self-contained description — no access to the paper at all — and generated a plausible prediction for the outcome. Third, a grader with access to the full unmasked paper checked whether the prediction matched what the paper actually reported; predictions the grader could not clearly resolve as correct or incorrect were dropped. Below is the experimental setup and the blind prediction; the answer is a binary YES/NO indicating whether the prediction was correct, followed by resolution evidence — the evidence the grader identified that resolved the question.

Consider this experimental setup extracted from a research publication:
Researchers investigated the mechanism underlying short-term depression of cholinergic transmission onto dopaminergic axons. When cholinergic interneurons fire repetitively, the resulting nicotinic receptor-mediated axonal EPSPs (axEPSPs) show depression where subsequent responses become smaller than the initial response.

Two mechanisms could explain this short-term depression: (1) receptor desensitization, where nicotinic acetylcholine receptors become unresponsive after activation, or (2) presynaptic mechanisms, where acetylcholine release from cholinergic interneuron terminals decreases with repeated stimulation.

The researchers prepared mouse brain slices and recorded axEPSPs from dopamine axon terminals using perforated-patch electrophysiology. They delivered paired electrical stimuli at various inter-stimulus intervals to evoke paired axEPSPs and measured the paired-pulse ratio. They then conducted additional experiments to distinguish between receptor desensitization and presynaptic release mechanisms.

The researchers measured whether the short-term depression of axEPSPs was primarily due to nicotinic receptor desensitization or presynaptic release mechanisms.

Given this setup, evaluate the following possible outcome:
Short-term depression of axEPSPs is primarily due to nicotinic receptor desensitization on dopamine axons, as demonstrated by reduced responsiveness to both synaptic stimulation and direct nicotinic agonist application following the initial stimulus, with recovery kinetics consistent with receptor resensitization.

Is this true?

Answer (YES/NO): NO